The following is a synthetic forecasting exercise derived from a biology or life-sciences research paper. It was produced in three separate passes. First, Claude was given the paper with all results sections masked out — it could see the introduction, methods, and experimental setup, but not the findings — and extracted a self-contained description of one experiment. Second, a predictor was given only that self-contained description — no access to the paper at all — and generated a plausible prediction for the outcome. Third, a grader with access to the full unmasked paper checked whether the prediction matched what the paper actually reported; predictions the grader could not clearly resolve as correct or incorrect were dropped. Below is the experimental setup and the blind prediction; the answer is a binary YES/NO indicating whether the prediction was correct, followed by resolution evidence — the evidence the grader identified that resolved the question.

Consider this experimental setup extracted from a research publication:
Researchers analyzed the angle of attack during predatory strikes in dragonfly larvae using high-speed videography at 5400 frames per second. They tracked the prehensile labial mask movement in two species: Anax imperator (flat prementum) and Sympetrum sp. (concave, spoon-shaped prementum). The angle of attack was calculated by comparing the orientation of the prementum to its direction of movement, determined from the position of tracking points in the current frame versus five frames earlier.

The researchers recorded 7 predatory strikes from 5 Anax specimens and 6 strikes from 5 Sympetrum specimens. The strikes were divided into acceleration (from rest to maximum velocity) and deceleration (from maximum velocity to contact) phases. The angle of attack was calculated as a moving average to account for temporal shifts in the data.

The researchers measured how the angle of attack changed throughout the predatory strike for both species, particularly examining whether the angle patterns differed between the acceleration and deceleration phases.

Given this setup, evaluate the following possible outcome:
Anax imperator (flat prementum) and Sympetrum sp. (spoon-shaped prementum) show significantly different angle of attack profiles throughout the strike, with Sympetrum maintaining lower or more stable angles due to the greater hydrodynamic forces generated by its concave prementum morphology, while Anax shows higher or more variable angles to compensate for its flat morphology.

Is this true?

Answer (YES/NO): NO